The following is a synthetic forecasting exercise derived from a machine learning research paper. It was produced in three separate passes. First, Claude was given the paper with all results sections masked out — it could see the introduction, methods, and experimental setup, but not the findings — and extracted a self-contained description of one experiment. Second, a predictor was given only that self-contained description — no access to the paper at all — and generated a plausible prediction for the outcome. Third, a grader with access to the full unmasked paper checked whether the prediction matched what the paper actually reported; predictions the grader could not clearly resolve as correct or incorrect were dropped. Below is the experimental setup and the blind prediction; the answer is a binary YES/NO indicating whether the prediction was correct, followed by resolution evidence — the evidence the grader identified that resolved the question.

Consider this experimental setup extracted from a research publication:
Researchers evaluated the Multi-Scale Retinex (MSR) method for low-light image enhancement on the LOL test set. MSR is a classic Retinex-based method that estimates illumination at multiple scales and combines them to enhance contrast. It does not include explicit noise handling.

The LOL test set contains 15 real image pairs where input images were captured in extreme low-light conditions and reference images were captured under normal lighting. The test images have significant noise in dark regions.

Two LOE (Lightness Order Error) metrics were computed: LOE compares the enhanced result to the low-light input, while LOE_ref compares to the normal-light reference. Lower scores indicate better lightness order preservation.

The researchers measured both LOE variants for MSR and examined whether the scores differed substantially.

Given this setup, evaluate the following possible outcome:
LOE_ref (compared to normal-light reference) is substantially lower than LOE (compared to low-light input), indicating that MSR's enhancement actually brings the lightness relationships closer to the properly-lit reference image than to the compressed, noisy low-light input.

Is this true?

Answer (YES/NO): NO